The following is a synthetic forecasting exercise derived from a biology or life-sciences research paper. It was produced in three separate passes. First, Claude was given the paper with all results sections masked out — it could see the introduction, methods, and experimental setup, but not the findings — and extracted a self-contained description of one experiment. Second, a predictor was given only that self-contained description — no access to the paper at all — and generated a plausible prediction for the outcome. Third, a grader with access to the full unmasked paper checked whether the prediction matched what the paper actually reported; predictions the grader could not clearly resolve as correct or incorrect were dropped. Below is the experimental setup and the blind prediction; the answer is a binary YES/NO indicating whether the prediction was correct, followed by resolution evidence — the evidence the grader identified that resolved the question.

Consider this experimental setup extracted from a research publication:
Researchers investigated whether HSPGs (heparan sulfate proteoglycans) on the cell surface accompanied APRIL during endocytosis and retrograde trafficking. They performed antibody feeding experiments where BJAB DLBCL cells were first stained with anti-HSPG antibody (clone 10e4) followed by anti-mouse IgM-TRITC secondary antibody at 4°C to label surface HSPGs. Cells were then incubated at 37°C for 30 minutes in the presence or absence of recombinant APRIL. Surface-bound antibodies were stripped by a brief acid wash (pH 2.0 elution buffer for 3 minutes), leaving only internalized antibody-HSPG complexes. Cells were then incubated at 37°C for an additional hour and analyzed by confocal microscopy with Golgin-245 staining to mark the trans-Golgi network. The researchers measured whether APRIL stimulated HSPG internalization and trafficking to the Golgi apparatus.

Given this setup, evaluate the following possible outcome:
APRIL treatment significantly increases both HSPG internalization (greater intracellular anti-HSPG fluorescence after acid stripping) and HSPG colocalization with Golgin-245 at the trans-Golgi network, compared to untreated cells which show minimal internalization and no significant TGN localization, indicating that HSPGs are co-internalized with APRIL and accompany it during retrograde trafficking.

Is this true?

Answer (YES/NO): NO